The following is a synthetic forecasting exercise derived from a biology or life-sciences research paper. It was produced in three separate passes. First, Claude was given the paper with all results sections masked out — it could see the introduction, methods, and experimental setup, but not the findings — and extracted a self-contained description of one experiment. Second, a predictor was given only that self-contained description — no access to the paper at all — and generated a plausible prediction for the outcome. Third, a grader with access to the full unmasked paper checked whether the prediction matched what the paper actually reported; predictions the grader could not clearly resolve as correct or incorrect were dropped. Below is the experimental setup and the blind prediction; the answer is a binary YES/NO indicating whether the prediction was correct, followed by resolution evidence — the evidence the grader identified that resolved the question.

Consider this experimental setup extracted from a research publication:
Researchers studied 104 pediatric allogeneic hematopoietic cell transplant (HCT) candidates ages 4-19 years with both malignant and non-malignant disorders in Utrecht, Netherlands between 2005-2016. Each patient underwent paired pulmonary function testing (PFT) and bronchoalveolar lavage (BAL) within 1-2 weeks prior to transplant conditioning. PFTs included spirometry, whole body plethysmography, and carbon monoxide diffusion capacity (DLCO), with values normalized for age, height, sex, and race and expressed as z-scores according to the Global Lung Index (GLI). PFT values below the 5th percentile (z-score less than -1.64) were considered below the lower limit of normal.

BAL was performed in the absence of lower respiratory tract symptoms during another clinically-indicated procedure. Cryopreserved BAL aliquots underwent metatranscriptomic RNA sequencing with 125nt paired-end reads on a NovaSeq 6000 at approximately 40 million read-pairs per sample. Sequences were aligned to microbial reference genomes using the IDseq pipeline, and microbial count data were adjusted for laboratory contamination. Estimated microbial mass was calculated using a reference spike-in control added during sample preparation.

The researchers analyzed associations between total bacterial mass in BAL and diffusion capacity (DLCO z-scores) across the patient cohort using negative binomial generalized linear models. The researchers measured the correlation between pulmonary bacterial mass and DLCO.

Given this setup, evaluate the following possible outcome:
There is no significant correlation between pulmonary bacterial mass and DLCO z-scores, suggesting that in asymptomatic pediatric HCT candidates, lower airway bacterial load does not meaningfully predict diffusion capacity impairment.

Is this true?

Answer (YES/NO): NO